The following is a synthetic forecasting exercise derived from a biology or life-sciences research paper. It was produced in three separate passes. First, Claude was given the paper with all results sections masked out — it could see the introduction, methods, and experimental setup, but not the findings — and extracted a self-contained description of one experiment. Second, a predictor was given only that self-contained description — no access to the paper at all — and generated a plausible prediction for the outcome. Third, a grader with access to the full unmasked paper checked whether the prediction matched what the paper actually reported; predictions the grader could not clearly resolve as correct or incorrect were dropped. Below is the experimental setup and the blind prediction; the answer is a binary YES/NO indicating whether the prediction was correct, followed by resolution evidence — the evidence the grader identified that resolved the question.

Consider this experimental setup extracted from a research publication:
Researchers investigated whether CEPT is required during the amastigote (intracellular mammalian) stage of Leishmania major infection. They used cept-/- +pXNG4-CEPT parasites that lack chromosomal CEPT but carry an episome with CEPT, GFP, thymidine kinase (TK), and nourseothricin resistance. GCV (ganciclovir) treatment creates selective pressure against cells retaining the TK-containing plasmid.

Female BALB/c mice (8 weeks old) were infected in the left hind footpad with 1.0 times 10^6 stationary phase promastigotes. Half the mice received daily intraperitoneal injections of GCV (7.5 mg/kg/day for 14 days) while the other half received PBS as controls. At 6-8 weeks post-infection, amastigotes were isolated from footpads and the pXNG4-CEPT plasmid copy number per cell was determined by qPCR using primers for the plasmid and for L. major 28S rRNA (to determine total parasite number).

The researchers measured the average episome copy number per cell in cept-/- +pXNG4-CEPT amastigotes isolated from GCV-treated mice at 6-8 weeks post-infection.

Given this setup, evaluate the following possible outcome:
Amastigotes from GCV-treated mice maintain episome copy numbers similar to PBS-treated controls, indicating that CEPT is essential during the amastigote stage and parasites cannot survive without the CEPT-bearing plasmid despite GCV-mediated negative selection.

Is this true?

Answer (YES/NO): NO